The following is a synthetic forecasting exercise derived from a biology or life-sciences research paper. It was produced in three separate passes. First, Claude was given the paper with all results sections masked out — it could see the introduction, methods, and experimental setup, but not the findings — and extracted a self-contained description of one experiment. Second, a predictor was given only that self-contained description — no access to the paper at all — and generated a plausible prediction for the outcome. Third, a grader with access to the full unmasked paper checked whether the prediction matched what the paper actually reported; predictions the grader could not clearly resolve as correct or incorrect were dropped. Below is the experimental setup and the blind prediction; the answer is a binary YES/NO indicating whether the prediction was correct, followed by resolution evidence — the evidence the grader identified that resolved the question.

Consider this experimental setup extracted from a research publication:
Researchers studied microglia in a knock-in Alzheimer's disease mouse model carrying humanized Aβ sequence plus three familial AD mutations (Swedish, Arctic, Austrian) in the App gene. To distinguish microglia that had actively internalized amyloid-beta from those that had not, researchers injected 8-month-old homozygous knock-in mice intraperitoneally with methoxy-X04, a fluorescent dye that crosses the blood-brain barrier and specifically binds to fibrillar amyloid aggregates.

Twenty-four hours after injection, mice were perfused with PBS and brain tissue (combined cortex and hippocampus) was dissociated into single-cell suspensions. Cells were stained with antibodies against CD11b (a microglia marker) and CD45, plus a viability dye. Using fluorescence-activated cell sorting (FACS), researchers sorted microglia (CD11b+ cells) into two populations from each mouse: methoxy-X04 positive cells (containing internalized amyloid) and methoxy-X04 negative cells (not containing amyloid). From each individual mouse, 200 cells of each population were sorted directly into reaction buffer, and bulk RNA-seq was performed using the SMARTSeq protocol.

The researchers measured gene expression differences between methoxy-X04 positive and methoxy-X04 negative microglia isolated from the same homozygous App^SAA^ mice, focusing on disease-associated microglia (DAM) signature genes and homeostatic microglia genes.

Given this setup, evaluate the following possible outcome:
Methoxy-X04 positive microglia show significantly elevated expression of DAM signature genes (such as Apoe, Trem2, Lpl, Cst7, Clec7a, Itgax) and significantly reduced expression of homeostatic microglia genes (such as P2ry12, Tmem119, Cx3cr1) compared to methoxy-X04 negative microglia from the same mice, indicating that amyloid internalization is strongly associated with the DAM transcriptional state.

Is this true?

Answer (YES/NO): YES